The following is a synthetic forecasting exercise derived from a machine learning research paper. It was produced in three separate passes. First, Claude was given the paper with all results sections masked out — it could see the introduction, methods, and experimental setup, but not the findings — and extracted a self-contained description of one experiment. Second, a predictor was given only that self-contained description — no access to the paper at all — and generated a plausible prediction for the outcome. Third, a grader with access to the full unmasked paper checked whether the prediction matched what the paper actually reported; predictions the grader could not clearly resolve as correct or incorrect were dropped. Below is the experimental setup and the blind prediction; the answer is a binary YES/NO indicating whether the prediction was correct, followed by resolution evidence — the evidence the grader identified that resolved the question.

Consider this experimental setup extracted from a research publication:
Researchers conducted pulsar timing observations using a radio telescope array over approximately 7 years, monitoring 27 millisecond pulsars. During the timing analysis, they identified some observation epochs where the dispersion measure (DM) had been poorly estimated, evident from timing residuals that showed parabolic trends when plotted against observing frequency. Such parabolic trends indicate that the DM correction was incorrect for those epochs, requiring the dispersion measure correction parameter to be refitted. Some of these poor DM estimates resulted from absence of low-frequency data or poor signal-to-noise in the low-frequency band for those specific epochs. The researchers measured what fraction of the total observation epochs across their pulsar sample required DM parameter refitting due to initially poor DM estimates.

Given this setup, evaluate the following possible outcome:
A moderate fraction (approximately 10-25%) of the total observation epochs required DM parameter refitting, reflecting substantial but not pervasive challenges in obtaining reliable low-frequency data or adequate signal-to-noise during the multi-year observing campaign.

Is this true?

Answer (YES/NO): NO